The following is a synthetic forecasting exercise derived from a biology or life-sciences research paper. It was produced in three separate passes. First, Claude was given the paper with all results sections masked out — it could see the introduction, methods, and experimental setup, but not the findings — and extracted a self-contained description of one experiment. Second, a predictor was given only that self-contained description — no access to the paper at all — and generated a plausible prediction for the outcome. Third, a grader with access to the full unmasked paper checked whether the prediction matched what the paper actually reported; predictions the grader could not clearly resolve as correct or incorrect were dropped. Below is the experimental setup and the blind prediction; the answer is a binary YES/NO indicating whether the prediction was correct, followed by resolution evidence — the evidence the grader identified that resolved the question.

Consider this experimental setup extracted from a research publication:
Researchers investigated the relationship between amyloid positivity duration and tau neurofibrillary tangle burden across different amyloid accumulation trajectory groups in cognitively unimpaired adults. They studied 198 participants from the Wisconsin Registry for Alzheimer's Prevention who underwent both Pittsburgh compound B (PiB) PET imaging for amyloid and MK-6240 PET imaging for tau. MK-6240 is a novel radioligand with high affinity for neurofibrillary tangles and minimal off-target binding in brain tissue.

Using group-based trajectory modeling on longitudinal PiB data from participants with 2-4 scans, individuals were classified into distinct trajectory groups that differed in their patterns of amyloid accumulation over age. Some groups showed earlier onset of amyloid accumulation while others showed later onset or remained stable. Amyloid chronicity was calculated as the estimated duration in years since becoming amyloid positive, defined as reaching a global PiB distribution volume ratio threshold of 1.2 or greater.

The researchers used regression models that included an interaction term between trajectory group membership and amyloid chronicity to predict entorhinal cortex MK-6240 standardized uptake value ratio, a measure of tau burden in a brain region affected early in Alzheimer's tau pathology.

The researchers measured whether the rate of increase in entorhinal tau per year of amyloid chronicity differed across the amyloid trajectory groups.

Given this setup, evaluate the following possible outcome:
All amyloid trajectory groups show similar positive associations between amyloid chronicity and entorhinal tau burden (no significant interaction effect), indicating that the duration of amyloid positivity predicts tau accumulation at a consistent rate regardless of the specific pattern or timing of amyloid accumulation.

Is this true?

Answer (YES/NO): NO